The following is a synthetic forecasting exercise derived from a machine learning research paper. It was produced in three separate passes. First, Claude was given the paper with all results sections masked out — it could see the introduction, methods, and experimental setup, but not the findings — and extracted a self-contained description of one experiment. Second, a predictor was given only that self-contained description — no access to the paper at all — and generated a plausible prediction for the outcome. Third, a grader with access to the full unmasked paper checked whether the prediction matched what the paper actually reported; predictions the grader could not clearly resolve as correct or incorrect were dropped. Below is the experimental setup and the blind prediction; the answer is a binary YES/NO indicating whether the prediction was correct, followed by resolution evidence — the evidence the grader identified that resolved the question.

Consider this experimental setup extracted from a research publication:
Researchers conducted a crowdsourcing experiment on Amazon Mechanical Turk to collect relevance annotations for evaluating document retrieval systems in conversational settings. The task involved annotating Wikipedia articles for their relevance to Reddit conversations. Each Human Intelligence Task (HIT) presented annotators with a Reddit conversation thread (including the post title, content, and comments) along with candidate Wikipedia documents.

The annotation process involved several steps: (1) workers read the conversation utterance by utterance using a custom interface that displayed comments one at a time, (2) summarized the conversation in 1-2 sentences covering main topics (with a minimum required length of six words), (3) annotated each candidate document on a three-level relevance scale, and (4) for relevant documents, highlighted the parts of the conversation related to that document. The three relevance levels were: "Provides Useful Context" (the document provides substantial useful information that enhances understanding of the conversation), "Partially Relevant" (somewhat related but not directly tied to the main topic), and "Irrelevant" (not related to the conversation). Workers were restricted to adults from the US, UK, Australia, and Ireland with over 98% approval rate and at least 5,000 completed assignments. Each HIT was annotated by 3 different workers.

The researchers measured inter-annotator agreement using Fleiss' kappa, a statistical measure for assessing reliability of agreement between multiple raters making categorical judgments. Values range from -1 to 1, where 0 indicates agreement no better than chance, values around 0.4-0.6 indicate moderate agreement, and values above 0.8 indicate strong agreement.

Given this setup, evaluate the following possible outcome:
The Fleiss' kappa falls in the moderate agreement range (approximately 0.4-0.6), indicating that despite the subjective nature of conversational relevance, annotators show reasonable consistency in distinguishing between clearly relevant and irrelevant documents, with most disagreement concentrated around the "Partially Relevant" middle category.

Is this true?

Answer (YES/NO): NO